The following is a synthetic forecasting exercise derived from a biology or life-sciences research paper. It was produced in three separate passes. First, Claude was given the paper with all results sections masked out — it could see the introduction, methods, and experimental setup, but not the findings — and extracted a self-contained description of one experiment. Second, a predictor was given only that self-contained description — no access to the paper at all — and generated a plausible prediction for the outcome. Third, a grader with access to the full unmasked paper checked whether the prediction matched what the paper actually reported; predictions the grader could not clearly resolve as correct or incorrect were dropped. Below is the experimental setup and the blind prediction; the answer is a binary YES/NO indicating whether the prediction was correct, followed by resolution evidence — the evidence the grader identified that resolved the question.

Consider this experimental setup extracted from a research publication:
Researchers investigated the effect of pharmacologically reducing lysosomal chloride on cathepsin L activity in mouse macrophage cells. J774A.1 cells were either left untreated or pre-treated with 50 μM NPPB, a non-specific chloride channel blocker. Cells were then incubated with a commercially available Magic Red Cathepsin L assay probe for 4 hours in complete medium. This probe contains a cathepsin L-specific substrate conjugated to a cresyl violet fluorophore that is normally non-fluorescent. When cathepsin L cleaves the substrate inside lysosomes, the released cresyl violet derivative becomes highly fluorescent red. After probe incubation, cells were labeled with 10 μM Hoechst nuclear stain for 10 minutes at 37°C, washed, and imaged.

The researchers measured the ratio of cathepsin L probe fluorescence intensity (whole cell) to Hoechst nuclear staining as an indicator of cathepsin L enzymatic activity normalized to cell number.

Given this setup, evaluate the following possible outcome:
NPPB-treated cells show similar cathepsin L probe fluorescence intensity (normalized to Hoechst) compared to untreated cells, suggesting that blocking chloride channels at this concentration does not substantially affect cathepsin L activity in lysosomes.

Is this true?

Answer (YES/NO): YES